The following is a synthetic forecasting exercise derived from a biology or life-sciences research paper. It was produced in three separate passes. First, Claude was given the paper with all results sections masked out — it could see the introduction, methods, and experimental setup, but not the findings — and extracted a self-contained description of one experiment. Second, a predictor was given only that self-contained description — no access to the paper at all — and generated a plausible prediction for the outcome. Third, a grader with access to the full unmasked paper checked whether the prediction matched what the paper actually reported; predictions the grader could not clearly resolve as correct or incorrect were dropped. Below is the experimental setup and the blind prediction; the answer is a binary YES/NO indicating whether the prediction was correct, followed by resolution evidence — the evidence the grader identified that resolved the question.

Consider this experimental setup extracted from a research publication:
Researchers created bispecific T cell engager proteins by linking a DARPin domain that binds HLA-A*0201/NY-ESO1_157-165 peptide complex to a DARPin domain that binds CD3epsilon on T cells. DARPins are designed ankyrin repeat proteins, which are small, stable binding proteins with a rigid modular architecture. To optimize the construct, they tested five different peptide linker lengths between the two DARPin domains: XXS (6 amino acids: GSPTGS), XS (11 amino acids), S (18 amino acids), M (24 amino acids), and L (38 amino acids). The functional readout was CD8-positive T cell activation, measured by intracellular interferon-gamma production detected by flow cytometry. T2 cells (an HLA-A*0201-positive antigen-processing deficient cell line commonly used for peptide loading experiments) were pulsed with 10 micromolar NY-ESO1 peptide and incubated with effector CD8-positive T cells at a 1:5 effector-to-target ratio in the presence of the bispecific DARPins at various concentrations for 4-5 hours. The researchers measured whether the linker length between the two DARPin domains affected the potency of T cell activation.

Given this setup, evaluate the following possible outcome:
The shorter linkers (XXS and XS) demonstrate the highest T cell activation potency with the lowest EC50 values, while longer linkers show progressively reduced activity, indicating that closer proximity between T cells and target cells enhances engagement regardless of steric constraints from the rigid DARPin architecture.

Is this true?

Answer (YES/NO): NO